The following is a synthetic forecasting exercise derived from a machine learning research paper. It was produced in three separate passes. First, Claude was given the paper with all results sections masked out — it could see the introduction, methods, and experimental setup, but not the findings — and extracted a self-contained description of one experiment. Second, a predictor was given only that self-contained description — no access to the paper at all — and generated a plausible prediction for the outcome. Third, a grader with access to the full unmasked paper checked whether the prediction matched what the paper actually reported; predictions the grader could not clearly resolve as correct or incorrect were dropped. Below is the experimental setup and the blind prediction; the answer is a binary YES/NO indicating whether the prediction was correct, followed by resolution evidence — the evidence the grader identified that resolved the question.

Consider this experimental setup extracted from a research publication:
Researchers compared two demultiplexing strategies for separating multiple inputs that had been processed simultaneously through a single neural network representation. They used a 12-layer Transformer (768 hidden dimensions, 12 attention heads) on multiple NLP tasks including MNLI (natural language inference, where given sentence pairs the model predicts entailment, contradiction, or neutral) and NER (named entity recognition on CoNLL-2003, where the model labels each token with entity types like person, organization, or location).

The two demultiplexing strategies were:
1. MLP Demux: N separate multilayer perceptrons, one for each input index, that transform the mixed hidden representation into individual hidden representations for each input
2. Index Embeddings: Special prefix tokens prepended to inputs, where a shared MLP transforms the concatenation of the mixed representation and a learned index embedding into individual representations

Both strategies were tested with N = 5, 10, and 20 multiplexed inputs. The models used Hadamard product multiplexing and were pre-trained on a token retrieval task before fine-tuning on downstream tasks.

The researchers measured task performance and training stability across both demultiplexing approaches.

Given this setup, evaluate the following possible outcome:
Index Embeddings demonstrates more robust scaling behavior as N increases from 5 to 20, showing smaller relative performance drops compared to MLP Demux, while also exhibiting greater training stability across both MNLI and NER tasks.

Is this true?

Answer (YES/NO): YES